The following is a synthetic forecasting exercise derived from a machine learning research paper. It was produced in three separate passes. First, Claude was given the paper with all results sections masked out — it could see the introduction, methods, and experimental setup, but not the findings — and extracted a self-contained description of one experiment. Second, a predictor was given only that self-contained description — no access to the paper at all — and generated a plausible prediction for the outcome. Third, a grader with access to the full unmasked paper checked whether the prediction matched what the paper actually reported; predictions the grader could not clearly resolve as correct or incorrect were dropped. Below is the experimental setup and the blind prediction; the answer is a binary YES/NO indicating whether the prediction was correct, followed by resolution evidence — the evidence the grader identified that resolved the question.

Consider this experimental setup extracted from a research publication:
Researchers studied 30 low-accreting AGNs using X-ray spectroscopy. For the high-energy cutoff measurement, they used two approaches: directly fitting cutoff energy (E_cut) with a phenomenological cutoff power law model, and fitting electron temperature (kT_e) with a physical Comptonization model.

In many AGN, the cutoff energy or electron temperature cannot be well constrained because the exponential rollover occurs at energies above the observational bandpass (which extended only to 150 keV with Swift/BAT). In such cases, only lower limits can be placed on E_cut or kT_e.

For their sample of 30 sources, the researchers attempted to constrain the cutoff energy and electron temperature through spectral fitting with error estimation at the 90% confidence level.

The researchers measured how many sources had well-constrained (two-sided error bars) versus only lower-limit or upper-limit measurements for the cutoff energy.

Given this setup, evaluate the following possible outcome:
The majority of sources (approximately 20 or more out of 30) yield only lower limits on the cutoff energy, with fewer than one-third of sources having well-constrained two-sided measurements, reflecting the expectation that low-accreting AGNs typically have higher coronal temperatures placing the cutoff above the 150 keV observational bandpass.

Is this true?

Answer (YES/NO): NO